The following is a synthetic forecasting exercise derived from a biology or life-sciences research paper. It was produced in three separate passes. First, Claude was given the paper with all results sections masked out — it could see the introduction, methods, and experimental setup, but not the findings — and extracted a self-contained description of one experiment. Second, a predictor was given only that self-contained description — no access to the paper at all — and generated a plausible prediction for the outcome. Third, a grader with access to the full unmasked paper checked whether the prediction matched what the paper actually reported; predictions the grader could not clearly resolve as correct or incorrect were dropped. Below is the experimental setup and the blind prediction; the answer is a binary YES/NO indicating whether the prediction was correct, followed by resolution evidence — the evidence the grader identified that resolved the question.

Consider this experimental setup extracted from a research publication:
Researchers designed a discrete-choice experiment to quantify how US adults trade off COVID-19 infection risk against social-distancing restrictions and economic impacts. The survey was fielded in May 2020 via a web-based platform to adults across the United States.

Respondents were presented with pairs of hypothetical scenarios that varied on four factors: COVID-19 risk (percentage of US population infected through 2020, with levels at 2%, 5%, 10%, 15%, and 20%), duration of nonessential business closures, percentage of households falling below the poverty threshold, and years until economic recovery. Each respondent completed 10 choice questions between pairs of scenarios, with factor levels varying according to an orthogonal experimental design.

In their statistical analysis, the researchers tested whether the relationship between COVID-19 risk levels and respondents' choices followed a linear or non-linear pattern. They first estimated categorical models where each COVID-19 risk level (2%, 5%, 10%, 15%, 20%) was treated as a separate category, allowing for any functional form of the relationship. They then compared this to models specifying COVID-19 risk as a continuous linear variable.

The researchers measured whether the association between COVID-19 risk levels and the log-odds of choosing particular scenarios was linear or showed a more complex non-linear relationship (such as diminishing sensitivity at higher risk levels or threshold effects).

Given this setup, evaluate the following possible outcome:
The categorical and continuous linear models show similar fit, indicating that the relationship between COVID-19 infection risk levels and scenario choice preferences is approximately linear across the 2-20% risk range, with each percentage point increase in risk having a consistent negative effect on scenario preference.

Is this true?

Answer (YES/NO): YES